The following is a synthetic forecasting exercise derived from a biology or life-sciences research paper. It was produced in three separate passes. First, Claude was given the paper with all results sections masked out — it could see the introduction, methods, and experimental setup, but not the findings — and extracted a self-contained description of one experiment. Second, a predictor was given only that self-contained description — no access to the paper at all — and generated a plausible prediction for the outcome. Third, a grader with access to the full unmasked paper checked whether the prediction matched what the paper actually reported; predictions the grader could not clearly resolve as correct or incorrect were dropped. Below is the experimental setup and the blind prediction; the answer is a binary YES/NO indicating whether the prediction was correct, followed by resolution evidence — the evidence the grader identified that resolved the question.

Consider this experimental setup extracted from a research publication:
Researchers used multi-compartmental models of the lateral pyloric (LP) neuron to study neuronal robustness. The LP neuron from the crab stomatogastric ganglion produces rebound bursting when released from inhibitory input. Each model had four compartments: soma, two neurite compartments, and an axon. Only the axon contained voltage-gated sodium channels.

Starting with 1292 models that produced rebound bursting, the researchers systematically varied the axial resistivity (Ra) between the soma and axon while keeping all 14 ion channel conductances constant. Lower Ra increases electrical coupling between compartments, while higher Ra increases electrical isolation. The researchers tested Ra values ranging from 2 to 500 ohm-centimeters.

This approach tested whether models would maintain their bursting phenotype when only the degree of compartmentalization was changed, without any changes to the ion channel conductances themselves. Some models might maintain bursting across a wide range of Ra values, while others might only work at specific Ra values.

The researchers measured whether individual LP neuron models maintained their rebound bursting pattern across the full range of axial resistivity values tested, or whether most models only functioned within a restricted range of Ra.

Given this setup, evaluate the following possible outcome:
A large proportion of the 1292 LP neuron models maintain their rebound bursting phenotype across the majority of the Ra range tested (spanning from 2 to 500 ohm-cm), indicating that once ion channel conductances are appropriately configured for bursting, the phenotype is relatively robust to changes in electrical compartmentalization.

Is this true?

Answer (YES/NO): NO